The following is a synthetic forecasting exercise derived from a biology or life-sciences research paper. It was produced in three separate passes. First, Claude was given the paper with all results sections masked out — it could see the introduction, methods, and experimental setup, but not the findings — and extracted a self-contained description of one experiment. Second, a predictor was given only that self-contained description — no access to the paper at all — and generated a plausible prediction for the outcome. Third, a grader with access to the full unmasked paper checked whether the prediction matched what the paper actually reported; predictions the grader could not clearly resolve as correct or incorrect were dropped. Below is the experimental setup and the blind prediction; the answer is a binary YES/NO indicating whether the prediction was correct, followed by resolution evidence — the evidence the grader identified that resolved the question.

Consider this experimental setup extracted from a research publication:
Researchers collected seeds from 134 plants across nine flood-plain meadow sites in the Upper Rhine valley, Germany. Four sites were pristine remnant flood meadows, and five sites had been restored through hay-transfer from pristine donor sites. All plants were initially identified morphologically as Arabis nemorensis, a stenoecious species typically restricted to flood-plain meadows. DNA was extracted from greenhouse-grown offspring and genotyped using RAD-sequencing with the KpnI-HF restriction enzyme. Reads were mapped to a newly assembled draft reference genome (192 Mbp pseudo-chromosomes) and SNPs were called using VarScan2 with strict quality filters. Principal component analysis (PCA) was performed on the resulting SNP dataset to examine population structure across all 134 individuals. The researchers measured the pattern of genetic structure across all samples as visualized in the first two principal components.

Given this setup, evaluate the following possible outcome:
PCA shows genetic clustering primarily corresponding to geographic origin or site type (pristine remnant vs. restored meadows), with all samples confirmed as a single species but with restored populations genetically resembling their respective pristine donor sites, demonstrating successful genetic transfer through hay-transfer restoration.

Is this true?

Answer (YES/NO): NO